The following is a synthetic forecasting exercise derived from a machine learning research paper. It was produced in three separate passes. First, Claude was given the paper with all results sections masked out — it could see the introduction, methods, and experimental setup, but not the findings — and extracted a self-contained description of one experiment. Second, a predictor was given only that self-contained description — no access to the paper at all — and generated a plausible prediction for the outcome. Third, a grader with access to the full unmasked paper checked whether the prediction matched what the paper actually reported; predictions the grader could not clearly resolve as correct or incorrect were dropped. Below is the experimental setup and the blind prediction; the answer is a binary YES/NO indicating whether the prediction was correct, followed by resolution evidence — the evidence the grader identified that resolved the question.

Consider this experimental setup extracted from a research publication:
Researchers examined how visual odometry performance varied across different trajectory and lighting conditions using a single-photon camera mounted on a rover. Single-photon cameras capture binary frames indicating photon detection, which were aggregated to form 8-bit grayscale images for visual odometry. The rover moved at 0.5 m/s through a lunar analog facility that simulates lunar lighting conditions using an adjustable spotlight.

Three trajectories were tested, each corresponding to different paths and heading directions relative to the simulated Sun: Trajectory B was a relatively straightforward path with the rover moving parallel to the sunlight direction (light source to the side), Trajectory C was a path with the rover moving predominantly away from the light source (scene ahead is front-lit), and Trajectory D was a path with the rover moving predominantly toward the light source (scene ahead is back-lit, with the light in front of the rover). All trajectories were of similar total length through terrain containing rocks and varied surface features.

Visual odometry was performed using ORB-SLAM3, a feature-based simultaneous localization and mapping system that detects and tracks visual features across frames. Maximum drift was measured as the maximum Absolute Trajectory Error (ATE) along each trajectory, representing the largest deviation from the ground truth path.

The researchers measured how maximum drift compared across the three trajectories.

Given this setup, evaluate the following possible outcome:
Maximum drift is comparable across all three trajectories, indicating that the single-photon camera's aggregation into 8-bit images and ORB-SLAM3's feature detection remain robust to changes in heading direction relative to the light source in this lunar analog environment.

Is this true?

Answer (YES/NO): NO